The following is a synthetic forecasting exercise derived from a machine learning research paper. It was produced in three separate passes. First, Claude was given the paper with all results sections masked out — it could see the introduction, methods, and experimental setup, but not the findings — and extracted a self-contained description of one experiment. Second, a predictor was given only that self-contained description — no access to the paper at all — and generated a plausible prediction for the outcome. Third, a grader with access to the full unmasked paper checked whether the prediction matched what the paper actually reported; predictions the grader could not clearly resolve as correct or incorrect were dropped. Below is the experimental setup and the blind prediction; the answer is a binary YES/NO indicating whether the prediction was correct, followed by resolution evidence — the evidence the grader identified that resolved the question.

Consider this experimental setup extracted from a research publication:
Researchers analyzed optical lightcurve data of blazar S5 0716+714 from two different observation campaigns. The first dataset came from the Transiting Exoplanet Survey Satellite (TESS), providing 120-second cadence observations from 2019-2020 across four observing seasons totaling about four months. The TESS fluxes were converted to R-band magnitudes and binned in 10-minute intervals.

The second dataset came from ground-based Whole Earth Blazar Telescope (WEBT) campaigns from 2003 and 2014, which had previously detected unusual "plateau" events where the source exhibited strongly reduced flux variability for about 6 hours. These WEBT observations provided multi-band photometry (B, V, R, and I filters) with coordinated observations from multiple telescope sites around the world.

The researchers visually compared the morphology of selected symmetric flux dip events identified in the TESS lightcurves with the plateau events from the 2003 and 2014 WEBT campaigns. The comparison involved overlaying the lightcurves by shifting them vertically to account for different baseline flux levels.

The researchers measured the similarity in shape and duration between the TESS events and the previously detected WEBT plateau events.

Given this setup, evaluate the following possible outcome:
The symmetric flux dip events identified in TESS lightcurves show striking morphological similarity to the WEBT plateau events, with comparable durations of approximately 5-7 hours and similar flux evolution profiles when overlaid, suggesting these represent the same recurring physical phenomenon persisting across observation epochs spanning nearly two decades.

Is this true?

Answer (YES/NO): YES